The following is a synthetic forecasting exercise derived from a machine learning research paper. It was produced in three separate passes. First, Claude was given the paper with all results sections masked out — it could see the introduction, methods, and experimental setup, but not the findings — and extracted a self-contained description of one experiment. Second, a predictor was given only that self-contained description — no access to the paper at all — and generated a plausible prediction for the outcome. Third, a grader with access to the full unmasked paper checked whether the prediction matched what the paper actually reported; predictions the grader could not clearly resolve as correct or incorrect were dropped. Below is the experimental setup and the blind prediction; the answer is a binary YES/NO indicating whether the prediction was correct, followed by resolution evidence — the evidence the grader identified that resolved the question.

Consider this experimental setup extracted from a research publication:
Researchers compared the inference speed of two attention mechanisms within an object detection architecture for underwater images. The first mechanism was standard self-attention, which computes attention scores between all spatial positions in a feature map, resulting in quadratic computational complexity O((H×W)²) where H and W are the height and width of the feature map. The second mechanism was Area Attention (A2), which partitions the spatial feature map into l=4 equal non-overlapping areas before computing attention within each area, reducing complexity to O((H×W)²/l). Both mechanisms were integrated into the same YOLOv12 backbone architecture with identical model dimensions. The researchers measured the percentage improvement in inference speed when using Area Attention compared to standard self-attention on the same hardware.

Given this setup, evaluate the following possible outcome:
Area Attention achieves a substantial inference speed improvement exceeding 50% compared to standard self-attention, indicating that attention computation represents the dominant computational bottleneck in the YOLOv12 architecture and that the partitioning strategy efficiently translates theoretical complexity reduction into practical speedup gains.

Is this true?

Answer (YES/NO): NO